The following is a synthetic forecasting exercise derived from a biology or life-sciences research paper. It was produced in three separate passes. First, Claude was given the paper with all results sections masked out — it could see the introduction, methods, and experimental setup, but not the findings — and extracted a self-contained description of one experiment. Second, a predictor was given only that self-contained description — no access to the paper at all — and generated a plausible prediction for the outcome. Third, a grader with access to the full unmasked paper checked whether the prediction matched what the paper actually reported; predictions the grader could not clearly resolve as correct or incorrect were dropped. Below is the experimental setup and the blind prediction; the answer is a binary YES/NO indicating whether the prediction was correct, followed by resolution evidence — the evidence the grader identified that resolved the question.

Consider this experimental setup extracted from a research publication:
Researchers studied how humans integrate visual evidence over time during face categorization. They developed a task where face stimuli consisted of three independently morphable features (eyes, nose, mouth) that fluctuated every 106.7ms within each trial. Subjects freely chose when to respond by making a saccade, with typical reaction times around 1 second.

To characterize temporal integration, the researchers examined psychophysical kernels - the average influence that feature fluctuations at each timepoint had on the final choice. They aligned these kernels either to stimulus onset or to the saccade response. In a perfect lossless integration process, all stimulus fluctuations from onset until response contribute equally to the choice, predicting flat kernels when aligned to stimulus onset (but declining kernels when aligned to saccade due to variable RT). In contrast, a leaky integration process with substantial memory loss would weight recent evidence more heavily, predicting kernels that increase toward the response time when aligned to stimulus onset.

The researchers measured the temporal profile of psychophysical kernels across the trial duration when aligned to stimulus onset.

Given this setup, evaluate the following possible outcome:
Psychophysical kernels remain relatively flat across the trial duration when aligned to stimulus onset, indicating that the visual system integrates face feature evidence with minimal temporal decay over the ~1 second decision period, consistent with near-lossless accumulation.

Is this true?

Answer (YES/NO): NO